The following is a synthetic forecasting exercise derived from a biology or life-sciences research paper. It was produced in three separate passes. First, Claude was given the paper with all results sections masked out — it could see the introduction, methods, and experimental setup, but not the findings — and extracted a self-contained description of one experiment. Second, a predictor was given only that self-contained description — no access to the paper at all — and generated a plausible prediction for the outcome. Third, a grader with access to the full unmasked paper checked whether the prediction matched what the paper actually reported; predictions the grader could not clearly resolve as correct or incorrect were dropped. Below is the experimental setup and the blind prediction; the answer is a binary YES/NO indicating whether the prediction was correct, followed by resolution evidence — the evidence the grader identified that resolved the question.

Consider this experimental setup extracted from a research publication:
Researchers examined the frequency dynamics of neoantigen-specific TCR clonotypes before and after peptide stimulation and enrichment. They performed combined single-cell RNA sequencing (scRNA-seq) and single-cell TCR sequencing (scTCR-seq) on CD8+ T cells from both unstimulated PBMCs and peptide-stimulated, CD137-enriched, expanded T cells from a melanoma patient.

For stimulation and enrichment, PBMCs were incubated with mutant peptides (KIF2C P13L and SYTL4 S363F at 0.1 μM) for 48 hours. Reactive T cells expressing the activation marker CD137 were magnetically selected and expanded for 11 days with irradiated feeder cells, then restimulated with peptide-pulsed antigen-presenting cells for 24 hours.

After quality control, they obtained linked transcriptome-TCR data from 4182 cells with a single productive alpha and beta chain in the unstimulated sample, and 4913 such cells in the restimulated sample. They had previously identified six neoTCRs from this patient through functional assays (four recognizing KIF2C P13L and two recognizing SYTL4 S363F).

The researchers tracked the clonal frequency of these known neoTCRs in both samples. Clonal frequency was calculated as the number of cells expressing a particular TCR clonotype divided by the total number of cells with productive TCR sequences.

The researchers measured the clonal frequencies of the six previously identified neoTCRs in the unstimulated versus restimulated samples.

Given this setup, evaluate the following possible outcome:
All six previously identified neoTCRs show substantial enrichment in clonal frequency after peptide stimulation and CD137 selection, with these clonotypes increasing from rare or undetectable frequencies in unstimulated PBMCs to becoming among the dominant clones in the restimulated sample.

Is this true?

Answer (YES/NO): NO